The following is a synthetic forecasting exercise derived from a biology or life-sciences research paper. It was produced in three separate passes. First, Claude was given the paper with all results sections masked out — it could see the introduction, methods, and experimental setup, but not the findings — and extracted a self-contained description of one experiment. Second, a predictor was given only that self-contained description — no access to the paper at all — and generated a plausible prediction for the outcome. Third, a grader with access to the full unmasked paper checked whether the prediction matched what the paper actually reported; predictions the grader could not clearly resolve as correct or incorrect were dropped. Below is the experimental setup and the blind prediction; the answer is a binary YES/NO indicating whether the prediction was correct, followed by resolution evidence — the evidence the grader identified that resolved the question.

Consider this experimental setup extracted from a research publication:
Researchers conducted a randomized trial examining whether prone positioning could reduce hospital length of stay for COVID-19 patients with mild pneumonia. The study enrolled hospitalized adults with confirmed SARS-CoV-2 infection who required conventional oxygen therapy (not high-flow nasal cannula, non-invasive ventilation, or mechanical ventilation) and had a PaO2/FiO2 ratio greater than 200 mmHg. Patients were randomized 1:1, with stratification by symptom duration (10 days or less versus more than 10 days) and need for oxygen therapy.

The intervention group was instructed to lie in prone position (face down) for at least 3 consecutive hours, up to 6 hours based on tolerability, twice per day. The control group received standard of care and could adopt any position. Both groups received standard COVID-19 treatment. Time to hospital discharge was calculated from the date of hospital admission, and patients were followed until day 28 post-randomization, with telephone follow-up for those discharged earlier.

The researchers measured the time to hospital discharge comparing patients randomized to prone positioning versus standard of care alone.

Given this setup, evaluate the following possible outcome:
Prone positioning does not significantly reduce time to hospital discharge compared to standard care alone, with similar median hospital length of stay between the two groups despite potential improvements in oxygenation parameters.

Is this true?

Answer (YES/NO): YES